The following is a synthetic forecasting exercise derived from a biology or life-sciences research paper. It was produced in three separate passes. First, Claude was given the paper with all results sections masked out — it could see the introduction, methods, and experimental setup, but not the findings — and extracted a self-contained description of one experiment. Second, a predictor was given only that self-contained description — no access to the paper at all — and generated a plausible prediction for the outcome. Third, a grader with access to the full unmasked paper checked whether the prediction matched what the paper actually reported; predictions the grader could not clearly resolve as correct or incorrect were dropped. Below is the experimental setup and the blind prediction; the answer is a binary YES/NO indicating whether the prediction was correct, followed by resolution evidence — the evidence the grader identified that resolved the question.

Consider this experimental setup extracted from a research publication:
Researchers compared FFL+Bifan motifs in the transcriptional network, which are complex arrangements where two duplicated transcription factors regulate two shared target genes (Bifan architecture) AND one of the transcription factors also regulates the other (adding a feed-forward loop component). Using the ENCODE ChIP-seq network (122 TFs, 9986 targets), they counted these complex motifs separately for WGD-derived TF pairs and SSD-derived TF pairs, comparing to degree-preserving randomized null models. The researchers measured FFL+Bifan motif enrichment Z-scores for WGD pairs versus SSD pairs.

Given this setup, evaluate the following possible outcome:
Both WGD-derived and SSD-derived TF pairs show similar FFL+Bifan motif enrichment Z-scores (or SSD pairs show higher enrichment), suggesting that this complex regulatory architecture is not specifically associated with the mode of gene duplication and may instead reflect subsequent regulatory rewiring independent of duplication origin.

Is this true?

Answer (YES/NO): NO